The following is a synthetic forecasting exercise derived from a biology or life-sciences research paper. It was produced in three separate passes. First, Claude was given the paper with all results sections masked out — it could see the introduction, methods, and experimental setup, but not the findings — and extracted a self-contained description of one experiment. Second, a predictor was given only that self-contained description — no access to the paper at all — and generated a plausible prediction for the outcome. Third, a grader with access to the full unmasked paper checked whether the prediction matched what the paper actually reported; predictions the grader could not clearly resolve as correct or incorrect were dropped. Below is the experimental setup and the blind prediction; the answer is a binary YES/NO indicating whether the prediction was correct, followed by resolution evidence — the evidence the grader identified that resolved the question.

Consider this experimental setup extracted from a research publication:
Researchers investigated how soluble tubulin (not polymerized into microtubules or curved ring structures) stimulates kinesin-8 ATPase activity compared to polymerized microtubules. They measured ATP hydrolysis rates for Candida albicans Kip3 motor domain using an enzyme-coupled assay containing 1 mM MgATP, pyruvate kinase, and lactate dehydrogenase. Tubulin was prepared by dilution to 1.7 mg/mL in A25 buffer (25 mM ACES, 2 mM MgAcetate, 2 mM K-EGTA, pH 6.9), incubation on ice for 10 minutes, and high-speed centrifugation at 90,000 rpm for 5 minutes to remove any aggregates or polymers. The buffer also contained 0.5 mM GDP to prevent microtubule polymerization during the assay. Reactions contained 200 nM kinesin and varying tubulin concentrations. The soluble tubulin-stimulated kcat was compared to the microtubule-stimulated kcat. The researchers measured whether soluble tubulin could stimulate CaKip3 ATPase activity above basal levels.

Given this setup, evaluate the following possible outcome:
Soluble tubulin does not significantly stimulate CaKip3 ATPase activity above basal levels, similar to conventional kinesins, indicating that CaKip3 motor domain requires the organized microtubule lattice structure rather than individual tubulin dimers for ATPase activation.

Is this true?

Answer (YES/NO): NO